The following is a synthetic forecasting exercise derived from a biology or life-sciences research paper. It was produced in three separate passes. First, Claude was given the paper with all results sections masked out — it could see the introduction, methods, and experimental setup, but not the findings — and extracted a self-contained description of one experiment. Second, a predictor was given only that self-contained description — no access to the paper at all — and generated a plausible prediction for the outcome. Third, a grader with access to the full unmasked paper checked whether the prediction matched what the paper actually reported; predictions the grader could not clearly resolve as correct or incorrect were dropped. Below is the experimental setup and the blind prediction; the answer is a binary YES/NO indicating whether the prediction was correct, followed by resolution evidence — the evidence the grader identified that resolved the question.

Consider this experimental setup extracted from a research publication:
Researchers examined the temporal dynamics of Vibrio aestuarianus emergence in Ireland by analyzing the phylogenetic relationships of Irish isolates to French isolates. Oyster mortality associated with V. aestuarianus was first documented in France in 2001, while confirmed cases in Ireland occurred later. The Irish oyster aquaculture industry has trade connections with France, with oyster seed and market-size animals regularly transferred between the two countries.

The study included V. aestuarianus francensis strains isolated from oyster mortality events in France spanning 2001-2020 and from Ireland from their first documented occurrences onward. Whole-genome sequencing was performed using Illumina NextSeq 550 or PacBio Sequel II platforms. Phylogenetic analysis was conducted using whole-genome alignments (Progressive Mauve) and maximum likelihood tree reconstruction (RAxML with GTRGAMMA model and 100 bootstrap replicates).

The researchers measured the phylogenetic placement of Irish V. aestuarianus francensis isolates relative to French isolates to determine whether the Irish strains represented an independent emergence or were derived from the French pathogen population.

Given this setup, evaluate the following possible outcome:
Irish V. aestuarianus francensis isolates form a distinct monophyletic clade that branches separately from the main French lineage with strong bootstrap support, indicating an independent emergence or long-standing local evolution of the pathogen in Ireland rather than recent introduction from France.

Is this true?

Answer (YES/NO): NO